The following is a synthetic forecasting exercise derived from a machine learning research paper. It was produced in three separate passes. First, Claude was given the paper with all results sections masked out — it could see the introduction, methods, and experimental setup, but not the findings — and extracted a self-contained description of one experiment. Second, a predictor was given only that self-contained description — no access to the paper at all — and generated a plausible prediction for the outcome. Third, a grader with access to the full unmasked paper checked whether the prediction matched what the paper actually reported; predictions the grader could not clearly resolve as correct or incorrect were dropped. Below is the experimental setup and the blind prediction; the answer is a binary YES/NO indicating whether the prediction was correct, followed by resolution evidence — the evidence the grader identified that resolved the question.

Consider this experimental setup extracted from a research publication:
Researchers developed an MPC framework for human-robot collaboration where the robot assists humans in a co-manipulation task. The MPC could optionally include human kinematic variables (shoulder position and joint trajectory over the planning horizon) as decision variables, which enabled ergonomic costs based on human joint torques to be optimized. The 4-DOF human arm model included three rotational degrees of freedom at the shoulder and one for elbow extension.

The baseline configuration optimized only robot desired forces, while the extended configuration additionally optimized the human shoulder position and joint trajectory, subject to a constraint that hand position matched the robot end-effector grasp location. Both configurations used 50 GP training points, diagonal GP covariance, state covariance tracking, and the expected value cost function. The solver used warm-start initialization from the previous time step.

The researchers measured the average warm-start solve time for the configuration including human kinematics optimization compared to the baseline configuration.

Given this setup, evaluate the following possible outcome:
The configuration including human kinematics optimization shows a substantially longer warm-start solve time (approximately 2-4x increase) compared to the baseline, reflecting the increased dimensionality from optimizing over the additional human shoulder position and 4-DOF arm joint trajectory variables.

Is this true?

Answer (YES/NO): YES